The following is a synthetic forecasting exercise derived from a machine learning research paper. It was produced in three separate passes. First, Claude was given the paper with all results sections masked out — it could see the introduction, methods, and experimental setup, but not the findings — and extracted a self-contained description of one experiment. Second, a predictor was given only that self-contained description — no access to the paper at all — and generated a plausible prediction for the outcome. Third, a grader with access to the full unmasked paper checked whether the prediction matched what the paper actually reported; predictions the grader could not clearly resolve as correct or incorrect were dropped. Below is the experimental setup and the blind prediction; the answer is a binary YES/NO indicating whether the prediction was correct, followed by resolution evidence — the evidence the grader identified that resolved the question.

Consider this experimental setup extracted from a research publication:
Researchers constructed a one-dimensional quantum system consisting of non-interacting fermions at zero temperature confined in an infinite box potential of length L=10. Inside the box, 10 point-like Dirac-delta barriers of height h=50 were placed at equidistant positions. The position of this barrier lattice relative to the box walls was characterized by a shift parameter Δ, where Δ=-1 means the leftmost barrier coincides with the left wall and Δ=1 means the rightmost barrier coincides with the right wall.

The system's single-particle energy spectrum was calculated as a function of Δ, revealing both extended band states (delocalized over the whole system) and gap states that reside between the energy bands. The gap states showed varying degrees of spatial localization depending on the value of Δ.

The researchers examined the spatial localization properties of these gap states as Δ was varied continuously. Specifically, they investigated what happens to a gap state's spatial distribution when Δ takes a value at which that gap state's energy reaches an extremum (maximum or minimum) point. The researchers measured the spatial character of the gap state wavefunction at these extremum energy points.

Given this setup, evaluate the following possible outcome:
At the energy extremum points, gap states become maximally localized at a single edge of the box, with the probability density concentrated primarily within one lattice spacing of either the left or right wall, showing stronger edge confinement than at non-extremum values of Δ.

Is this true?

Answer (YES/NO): NO